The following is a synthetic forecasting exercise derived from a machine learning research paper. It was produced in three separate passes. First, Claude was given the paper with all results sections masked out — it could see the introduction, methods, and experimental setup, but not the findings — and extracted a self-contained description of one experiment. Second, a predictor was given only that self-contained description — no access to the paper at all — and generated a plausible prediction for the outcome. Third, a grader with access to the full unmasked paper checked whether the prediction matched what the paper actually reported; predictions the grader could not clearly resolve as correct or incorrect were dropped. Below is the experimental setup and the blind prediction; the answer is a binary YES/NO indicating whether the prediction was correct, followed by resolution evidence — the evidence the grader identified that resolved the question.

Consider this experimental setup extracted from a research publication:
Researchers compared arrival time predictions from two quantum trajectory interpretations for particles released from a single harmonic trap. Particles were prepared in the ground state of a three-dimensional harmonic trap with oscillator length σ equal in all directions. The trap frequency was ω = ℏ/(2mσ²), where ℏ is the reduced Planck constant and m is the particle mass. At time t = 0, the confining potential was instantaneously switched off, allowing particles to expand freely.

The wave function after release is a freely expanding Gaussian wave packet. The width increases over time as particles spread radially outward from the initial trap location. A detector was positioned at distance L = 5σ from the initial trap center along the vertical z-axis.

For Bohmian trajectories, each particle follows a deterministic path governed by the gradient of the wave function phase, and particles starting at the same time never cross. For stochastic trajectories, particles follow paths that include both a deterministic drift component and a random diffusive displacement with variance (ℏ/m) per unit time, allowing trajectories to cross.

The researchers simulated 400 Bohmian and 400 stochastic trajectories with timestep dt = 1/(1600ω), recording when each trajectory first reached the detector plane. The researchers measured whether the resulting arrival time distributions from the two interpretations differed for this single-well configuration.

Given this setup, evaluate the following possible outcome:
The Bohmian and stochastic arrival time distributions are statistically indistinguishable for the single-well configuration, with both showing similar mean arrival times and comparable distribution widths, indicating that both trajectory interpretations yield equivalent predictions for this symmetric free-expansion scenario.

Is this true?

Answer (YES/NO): NO